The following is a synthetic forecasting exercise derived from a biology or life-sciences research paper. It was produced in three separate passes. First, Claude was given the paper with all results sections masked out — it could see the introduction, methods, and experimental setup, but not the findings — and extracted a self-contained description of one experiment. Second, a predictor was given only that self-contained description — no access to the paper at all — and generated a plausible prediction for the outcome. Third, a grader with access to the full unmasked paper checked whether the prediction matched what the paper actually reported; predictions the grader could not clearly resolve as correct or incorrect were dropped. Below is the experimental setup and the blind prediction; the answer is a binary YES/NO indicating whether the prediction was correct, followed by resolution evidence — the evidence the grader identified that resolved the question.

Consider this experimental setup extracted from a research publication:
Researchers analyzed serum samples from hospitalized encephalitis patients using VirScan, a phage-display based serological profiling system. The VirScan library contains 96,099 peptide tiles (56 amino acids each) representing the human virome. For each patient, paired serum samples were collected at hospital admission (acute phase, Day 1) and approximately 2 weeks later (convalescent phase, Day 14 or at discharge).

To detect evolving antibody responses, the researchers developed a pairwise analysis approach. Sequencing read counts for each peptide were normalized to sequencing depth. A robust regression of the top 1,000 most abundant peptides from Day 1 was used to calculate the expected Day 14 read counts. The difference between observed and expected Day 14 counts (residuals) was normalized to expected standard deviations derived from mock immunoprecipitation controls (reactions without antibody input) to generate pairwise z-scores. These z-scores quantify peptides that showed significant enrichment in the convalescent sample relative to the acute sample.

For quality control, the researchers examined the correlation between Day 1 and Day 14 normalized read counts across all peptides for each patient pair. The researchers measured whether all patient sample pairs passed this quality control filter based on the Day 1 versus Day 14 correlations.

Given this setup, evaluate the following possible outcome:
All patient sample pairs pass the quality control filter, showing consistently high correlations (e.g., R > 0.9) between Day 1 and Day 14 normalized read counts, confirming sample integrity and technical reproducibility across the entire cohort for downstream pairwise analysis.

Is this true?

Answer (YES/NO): NO